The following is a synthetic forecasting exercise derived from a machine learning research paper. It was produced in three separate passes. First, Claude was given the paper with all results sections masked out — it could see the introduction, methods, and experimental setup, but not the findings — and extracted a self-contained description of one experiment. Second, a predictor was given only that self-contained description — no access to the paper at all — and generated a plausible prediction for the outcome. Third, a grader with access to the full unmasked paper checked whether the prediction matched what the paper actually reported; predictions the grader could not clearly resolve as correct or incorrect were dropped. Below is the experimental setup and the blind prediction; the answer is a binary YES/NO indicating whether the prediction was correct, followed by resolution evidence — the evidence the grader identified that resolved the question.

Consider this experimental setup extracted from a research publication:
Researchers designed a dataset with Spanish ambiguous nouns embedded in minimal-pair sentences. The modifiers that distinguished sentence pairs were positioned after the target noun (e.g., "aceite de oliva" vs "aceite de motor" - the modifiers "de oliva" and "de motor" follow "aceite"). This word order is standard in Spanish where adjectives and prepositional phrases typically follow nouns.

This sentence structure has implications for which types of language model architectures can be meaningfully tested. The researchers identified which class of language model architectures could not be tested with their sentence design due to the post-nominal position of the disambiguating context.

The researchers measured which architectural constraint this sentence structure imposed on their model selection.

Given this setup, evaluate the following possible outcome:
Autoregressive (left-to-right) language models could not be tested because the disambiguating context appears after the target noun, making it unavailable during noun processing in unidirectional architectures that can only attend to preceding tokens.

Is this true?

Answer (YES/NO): YES